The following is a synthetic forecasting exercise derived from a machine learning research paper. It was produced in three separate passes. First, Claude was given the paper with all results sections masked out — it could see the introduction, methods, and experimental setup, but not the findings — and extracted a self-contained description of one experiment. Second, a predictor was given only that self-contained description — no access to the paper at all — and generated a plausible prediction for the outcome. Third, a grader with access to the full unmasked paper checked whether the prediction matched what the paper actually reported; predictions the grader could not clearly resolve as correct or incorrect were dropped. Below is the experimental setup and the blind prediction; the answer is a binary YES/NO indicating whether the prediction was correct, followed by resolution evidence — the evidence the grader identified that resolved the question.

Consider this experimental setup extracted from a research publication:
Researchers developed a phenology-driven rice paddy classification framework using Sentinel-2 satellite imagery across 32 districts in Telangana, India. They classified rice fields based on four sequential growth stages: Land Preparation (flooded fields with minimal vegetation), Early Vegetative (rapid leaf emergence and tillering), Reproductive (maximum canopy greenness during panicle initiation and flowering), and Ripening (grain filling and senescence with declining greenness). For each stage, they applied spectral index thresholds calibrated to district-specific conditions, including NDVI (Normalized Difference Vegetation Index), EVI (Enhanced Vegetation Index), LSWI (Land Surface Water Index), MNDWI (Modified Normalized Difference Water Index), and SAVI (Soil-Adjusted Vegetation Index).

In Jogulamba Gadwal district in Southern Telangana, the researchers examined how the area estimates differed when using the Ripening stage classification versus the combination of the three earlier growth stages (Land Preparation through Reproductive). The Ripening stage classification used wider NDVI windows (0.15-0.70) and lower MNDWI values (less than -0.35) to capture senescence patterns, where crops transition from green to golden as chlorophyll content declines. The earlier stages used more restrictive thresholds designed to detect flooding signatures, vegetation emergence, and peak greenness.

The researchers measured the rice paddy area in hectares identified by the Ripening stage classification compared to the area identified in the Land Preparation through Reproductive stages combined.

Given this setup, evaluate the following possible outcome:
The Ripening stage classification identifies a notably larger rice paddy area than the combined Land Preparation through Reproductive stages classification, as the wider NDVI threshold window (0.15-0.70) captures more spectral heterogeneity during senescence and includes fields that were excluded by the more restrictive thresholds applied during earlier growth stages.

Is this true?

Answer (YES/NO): YES